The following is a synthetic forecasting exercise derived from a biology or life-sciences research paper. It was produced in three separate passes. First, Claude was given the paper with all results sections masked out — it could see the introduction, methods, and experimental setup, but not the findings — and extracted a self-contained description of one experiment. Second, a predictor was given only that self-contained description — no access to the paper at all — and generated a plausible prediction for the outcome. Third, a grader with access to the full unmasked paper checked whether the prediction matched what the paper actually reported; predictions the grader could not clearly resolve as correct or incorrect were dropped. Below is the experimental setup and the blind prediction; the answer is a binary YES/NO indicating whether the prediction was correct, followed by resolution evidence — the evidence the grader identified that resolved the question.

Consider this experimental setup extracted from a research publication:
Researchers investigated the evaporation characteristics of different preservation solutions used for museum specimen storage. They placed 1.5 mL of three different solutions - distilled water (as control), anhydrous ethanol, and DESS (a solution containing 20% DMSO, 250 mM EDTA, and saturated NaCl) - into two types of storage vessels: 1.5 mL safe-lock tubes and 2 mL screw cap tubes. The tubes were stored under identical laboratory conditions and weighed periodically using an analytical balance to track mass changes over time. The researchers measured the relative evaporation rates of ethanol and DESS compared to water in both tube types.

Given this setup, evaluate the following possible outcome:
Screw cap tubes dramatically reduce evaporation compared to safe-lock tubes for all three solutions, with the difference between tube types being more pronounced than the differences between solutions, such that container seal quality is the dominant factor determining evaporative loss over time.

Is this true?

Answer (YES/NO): NO